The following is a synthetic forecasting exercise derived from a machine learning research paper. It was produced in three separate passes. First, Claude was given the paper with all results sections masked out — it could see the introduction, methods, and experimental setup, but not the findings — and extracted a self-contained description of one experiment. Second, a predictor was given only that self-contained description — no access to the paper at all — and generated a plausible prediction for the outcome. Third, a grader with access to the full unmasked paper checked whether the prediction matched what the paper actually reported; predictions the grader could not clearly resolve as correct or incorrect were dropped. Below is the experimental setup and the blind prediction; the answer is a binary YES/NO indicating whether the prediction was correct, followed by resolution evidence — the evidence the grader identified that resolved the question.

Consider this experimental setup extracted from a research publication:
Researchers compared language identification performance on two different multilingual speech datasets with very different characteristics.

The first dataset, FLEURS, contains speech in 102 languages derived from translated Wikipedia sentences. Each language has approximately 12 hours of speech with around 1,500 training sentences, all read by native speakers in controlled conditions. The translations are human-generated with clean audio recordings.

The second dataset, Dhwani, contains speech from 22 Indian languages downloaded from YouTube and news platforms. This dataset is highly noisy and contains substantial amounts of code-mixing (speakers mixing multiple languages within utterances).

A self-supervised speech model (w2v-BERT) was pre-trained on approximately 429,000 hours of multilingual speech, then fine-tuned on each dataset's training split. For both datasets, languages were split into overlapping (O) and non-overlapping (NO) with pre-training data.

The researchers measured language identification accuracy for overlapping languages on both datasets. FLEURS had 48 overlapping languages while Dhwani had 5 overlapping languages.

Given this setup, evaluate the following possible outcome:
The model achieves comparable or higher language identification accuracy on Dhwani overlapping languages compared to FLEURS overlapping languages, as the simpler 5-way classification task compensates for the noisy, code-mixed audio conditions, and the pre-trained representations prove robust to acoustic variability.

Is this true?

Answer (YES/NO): NO